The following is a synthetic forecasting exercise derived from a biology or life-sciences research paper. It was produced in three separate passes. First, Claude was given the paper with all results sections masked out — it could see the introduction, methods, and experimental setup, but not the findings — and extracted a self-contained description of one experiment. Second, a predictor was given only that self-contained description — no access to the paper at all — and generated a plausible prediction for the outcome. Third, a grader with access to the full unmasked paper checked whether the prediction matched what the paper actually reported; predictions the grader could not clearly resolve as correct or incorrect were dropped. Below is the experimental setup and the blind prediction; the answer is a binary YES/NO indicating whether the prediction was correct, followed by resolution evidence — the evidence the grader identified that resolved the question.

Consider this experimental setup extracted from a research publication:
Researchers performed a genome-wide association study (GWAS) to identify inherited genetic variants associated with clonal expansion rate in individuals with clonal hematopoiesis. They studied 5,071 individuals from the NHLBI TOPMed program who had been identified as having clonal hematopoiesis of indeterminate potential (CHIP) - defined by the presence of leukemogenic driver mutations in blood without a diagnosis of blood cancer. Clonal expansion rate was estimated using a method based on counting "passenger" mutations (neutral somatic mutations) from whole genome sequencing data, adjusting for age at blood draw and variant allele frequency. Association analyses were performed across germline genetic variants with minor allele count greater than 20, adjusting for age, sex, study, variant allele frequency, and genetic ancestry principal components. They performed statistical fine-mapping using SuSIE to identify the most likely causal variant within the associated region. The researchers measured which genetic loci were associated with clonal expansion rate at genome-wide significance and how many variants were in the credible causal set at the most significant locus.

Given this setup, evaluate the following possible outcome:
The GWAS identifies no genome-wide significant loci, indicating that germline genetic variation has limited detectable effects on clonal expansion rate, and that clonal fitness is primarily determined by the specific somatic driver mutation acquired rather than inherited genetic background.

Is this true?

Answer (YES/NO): NO